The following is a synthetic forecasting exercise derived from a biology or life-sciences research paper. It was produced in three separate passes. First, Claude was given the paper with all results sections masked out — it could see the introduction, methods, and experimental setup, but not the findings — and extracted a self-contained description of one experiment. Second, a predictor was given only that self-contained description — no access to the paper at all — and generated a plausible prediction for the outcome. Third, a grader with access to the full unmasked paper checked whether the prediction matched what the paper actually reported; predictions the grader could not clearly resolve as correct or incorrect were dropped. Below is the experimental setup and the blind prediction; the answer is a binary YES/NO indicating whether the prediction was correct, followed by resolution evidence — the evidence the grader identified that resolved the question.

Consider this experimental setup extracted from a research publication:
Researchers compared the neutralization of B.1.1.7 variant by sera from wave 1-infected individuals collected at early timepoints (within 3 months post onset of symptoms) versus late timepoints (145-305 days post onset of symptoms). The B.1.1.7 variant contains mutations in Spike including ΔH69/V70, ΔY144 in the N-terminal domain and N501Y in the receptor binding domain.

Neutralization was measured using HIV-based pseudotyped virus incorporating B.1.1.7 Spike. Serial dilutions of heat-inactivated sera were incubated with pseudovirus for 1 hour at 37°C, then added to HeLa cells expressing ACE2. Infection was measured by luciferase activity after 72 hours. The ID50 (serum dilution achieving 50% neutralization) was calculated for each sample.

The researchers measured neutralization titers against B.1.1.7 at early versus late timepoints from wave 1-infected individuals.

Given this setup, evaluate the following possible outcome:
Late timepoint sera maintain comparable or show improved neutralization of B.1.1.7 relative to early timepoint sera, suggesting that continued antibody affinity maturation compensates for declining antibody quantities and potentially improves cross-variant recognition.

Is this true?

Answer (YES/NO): NO